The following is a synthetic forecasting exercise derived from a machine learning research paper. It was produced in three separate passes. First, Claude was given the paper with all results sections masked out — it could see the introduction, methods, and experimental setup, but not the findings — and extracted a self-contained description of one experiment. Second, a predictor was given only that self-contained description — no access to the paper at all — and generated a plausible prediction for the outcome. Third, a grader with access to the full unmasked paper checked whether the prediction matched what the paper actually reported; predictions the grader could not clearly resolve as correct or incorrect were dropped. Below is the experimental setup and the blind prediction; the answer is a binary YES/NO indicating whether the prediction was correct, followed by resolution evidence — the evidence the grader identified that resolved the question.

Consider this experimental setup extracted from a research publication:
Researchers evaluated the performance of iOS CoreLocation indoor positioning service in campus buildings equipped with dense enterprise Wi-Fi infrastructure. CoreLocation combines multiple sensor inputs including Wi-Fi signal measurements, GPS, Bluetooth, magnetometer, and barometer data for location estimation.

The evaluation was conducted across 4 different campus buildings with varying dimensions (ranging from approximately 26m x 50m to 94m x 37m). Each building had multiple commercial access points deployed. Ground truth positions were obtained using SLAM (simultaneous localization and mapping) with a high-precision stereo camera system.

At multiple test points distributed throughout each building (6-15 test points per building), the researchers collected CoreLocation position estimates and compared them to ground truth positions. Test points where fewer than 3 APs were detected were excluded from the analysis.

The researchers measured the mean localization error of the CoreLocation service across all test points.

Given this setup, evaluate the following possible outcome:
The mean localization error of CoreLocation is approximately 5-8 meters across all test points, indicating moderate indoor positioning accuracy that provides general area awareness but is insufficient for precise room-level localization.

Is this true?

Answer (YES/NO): NO